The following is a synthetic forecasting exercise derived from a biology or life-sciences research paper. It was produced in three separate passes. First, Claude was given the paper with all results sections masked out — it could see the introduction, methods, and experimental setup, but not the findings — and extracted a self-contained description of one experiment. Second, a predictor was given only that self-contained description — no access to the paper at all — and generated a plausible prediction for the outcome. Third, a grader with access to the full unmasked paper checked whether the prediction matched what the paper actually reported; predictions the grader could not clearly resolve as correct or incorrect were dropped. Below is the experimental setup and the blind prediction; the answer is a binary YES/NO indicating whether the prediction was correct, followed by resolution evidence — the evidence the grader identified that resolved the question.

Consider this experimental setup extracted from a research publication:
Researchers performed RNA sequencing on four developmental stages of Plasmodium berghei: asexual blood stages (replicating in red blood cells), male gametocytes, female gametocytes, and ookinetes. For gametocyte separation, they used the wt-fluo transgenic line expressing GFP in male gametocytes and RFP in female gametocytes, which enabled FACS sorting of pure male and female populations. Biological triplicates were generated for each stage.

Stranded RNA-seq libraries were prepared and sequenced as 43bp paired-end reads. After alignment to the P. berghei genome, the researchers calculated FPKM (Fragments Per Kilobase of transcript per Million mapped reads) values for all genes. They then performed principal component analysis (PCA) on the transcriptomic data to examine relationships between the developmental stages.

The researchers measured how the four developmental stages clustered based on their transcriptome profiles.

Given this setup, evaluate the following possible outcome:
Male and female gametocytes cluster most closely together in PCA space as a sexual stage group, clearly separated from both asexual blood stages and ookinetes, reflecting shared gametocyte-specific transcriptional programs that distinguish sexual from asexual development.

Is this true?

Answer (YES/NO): NO